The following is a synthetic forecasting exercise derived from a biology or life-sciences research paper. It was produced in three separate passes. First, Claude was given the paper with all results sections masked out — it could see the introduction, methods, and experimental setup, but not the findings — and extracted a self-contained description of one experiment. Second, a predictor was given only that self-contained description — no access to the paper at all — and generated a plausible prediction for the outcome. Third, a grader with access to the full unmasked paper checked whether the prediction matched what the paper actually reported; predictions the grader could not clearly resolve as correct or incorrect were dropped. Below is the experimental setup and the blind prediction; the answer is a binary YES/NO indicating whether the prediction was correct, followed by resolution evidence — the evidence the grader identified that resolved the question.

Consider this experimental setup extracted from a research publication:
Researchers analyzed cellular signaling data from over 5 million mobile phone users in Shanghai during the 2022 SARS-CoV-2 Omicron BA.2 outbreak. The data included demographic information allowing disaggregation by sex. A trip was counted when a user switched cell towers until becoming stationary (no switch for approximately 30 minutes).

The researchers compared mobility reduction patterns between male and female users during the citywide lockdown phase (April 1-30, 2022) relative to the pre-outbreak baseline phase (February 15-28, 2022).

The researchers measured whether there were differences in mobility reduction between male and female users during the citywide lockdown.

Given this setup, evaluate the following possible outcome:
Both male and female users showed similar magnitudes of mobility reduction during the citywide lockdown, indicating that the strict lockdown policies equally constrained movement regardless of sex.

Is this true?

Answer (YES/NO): YES